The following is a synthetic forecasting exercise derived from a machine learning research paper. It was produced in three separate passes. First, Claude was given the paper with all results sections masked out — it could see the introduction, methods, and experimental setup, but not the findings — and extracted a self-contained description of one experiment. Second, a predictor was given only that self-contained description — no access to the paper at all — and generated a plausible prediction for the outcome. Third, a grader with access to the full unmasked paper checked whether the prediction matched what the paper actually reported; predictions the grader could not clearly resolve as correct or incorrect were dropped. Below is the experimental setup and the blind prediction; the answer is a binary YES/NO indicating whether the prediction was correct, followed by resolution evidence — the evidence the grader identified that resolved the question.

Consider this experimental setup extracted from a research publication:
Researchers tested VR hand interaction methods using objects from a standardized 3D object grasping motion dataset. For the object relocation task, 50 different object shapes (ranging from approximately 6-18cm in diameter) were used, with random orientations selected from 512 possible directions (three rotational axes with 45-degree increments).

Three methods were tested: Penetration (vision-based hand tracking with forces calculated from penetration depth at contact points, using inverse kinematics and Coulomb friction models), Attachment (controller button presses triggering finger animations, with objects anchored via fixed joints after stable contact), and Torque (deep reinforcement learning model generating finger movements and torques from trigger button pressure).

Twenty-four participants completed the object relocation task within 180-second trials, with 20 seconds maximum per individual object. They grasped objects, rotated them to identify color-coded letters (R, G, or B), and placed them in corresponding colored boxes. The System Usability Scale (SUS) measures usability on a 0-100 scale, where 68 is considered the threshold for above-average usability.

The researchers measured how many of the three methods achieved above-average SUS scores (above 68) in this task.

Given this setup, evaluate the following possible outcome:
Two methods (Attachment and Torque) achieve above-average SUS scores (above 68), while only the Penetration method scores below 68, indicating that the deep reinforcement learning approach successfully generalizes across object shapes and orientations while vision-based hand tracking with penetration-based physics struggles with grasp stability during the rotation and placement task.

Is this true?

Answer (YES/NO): NO